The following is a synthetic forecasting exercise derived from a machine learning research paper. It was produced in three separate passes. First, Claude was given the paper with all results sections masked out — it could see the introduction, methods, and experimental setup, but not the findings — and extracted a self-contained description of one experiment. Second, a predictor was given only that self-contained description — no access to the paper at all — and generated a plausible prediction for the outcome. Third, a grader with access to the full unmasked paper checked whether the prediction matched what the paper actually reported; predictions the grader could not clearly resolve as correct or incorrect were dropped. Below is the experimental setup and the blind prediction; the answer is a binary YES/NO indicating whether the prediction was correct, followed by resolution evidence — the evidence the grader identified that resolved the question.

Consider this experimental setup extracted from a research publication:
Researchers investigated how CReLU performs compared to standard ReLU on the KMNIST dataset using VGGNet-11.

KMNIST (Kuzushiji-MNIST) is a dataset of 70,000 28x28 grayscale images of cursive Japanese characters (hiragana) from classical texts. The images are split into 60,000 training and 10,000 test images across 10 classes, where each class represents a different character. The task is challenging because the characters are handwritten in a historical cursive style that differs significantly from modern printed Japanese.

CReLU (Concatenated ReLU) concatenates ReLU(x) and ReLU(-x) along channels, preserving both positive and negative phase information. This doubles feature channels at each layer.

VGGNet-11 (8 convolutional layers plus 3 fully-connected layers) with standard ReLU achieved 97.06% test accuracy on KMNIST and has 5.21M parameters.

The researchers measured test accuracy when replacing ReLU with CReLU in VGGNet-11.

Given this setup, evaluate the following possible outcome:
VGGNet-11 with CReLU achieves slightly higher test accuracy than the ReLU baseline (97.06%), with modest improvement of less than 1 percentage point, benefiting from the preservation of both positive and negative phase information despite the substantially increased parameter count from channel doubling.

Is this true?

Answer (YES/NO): YES